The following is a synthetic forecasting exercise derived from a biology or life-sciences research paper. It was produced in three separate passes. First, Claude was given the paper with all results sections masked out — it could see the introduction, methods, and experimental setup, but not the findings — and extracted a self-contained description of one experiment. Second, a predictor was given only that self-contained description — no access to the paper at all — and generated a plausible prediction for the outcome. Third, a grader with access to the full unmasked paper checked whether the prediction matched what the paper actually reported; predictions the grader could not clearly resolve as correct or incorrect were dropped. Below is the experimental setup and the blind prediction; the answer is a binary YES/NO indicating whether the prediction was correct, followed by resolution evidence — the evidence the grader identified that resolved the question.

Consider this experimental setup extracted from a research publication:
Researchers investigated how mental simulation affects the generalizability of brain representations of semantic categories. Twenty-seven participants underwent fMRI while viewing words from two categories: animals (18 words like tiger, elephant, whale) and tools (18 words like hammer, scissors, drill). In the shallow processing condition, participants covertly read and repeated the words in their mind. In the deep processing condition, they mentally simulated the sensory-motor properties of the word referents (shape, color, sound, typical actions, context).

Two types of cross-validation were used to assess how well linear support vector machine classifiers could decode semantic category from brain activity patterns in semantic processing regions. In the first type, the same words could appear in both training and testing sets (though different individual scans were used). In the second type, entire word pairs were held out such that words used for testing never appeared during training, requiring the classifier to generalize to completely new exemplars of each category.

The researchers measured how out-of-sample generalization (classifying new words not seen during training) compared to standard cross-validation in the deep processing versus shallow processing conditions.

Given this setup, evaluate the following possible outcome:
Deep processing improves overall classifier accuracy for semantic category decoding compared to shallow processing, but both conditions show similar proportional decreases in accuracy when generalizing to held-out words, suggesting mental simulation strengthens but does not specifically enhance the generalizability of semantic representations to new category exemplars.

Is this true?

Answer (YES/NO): NO